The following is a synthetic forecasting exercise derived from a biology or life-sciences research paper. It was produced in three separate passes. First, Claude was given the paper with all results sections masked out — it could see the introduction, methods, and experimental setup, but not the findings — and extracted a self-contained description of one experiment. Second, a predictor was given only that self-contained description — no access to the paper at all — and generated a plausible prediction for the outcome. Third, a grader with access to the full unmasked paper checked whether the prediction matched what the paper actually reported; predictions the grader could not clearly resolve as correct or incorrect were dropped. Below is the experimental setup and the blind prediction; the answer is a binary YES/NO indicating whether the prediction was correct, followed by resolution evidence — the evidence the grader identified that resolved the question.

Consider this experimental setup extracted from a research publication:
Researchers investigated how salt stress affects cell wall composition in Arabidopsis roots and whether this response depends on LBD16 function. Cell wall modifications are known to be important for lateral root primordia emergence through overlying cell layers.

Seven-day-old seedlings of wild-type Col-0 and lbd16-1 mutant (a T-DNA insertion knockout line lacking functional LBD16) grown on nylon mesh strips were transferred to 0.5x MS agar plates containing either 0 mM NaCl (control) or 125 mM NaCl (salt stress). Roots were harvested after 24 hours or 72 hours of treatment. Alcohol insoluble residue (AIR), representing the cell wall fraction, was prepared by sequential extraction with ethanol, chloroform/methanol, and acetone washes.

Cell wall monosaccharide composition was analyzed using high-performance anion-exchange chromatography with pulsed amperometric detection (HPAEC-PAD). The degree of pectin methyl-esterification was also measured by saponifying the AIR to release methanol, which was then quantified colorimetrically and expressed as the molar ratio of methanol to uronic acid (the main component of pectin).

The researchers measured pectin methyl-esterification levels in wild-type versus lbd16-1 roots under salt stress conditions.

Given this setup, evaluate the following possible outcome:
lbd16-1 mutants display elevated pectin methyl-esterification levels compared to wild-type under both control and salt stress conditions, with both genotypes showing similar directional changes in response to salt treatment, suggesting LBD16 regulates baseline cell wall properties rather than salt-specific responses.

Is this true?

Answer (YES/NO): NO